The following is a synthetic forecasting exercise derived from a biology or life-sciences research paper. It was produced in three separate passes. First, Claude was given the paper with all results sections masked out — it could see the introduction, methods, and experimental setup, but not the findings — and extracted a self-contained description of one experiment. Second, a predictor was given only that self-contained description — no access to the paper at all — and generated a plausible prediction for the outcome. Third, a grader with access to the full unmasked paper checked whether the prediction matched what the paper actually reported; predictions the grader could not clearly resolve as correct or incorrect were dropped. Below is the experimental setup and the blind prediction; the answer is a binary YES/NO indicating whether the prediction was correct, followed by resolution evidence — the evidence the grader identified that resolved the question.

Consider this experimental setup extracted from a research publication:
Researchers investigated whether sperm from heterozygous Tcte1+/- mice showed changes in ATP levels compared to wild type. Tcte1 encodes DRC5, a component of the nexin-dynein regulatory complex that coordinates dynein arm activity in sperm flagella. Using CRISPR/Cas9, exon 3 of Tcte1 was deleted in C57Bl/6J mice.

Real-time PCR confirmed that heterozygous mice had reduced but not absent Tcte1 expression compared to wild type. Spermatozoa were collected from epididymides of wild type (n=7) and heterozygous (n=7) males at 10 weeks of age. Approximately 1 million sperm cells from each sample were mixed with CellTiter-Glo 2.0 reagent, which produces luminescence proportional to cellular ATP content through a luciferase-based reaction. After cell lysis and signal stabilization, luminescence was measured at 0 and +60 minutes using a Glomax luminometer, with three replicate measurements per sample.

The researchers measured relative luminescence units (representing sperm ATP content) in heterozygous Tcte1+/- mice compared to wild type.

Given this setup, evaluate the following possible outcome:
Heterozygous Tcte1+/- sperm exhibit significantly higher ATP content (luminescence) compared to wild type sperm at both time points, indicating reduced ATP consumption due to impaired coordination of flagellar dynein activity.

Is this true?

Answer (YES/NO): NO